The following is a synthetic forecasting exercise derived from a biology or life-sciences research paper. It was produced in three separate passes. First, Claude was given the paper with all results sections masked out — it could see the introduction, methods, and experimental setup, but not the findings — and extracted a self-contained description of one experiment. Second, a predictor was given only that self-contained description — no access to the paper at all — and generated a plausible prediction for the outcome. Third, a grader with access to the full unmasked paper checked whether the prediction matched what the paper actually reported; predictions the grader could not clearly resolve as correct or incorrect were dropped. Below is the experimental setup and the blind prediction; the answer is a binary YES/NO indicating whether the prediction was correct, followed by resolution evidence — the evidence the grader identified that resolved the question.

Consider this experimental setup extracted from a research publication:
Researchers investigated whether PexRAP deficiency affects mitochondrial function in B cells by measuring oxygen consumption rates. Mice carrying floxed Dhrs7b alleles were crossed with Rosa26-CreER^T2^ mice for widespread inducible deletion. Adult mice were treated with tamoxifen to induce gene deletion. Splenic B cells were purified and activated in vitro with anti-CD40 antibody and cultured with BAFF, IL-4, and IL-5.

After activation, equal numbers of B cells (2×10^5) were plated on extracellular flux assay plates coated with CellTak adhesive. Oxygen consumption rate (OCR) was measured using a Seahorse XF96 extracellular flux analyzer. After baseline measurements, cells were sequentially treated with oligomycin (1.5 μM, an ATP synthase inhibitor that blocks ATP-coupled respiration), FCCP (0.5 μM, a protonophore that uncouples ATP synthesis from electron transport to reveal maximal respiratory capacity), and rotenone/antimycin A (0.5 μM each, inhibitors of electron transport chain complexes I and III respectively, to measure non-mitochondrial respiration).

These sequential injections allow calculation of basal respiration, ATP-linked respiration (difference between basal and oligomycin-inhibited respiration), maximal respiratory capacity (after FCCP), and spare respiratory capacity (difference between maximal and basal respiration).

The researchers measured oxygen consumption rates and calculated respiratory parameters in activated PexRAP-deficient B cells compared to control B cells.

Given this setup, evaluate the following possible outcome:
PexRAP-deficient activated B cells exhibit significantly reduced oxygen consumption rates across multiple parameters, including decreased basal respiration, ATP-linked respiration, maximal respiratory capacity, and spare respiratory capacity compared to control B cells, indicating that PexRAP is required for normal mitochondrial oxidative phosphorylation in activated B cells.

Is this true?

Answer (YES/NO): NO